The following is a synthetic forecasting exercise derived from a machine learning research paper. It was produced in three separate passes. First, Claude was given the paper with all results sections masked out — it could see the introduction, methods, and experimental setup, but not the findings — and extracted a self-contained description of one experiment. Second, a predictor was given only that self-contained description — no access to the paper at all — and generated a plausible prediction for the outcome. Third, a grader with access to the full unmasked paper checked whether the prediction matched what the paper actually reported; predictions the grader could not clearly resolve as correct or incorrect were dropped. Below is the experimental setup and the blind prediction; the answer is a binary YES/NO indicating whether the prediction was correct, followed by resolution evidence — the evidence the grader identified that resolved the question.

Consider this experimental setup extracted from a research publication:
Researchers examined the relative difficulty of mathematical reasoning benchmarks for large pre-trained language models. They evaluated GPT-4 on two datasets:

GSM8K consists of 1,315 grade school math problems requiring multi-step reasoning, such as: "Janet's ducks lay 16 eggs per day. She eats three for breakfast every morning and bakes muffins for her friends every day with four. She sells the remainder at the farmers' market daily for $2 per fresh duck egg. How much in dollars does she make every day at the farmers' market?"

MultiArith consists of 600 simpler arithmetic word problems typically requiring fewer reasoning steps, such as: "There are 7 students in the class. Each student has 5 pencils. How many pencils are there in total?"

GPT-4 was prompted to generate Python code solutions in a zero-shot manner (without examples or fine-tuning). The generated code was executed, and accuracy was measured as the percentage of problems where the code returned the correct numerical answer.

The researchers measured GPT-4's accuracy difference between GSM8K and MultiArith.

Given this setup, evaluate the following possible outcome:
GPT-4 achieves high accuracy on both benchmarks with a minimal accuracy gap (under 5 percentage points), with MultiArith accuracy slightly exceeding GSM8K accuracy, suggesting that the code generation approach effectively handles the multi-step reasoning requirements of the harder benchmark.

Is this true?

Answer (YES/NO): NO